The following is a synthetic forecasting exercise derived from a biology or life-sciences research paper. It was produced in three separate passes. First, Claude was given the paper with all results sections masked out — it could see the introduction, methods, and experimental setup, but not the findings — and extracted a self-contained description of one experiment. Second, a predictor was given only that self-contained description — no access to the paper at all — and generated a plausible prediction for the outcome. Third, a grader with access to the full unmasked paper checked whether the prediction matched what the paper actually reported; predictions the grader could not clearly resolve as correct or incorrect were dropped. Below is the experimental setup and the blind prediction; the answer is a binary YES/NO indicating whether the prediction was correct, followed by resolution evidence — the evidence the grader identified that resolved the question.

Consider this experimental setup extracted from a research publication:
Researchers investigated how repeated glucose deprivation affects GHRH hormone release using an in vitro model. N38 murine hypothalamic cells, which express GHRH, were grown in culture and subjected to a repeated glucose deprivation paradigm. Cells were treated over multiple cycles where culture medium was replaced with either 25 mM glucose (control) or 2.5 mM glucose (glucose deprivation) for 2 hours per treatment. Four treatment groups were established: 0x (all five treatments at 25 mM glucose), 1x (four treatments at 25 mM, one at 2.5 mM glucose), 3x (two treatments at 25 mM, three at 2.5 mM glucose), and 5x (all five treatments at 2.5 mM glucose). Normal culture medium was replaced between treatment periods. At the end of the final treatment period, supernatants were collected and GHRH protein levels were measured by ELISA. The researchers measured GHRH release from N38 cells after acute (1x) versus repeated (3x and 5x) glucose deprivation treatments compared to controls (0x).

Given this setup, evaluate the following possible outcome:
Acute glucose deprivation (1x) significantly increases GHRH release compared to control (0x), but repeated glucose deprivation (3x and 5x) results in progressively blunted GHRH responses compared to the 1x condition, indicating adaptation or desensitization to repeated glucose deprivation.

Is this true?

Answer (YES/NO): NO